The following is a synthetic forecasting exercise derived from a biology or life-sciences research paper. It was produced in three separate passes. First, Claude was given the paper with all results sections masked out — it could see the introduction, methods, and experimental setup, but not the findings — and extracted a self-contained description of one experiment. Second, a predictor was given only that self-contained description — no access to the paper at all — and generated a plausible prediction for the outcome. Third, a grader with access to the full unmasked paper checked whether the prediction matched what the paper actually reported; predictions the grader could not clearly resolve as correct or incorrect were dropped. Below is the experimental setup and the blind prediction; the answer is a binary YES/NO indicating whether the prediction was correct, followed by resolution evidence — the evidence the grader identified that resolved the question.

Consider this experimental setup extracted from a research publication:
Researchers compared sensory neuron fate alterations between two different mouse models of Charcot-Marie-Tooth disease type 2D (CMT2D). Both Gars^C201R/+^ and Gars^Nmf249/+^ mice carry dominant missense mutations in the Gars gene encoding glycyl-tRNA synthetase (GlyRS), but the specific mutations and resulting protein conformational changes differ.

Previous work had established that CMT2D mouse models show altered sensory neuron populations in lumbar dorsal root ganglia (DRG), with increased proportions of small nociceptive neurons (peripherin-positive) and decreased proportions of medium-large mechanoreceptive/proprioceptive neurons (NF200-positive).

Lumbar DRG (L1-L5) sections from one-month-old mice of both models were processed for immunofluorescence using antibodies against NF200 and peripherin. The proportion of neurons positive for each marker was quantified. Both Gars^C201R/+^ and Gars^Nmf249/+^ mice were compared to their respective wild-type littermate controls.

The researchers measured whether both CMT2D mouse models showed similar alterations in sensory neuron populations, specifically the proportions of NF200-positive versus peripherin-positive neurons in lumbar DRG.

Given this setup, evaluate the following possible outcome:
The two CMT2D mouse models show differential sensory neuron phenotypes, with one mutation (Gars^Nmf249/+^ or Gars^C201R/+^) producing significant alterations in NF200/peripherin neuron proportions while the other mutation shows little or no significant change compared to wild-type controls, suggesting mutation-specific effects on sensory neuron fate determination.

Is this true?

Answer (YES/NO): NO